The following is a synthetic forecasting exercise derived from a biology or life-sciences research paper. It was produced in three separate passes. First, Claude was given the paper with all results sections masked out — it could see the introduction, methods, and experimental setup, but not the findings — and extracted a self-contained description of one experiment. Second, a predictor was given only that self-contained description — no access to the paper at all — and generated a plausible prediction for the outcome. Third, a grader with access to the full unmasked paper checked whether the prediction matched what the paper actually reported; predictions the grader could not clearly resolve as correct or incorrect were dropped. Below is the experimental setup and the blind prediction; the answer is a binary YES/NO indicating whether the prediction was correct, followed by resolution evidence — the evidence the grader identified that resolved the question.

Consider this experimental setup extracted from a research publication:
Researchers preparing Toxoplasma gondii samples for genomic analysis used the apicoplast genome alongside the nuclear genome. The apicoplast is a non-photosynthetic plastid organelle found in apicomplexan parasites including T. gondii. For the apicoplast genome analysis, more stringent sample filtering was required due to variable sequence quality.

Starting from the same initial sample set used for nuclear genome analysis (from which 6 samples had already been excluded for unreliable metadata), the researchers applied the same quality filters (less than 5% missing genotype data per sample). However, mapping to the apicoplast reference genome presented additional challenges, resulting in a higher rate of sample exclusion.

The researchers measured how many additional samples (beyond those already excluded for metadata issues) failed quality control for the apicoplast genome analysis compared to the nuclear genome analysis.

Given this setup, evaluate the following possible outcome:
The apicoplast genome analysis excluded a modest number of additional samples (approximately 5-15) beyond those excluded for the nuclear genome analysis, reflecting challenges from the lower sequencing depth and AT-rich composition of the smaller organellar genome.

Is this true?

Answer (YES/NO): NO